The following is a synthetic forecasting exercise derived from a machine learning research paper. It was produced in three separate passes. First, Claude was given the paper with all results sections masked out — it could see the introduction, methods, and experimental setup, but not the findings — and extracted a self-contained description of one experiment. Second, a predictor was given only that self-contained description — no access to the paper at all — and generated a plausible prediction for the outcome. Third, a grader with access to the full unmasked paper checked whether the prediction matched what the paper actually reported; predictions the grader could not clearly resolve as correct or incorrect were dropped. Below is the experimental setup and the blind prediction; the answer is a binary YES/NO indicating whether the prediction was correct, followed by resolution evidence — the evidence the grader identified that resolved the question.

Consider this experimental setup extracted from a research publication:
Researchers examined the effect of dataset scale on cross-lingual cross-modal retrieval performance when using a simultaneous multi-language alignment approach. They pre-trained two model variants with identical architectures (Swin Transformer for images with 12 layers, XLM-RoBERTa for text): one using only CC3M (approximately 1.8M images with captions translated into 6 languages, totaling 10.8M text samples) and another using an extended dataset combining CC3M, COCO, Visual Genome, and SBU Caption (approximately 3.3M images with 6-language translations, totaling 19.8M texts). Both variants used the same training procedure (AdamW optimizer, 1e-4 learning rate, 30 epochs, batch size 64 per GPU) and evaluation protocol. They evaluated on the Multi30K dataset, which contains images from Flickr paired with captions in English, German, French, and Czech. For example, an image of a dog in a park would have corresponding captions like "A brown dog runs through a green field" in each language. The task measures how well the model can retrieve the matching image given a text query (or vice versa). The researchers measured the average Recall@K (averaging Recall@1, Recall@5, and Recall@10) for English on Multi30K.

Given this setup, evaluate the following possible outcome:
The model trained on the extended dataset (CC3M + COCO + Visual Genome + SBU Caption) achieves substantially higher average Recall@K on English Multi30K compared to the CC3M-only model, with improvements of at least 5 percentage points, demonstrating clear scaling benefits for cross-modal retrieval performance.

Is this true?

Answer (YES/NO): NO